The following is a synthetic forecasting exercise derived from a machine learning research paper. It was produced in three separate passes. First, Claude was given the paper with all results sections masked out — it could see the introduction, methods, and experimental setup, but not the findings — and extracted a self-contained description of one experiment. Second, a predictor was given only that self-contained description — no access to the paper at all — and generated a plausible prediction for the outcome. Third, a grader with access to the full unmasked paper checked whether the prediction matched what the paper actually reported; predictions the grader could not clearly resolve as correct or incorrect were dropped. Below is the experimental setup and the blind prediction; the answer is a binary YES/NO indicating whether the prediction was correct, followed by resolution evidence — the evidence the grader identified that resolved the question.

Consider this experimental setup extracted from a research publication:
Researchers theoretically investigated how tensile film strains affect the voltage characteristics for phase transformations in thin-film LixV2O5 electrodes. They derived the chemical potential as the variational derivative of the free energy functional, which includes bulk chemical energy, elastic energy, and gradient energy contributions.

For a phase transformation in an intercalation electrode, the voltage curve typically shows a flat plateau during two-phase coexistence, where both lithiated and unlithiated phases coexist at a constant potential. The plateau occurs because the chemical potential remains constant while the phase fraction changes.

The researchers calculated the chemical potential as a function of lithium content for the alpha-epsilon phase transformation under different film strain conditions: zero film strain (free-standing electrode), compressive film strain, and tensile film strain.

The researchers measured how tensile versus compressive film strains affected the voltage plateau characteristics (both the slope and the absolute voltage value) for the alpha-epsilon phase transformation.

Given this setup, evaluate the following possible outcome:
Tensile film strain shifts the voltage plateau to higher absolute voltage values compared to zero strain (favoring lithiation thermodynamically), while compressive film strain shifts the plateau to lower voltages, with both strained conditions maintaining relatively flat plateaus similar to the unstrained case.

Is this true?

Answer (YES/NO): NO